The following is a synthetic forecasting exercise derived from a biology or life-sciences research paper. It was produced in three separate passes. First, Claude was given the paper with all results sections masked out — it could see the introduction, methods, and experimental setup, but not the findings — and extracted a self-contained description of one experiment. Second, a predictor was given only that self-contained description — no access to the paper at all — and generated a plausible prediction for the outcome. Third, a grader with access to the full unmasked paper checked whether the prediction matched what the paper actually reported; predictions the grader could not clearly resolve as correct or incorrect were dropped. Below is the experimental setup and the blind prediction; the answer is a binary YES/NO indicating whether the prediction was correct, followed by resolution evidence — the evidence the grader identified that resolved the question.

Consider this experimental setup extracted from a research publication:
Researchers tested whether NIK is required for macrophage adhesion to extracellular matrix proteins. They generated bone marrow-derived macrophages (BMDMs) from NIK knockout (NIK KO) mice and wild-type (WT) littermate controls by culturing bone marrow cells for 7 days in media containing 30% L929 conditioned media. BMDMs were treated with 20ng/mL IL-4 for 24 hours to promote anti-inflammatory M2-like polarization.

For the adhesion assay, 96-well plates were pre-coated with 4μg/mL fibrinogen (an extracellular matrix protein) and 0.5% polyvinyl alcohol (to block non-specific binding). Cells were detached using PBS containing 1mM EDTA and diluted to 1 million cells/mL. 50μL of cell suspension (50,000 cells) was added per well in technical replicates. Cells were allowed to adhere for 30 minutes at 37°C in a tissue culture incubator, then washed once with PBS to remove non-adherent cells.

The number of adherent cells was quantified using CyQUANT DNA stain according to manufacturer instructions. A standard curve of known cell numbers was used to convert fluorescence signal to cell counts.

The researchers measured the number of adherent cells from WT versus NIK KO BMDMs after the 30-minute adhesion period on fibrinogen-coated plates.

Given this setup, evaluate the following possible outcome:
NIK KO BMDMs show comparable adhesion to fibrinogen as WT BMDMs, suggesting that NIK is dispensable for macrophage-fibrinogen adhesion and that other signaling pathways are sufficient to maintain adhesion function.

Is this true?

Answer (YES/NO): NO